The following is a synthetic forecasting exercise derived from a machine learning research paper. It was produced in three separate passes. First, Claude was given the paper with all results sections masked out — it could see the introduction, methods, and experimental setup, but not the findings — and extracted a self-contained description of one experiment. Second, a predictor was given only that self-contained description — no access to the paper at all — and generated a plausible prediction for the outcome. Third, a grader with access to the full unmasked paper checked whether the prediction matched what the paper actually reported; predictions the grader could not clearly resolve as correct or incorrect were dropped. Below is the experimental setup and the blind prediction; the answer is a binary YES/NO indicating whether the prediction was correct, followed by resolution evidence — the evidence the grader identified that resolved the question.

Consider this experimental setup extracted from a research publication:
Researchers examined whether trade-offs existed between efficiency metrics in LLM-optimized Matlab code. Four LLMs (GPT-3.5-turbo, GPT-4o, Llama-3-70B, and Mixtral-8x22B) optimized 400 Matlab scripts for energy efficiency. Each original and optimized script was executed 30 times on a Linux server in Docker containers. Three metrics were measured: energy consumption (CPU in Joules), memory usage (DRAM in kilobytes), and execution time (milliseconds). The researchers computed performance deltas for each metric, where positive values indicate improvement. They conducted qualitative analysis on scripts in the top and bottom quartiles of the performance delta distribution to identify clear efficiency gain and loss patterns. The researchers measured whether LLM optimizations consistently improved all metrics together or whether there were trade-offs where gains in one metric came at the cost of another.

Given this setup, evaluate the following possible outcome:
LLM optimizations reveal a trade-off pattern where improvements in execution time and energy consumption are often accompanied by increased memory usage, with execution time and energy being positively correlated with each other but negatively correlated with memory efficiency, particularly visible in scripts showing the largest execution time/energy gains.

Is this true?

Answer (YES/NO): NO